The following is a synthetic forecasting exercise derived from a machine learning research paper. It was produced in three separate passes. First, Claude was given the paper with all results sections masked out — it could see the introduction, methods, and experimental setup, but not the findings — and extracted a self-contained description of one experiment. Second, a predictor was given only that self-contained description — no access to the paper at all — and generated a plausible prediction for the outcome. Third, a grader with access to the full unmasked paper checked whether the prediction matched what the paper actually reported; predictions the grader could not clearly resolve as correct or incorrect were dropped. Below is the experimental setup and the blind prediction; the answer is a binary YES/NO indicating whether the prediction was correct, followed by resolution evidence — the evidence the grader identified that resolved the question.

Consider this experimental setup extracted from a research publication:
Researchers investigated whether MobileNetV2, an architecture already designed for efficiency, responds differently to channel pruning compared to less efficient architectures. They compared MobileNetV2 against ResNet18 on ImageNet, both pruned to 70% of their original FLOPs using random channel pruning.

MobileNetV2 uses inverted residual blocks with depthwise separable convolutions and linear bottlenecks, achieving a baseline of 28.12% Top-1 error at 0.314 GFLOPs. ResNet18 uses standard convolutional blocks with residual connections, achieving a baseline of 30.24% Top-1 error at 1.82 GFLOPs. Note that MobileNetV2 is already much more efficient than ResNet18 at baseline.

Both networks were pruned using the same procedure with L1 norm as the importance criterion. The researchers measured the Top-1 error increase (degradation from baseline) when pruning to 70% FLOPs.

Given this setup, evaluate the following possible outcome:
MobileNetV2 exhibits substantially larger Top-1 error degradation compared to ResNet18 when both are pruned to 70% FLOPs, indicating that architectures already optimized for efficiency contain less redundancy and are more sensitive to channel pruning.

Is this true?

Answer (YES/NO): YES